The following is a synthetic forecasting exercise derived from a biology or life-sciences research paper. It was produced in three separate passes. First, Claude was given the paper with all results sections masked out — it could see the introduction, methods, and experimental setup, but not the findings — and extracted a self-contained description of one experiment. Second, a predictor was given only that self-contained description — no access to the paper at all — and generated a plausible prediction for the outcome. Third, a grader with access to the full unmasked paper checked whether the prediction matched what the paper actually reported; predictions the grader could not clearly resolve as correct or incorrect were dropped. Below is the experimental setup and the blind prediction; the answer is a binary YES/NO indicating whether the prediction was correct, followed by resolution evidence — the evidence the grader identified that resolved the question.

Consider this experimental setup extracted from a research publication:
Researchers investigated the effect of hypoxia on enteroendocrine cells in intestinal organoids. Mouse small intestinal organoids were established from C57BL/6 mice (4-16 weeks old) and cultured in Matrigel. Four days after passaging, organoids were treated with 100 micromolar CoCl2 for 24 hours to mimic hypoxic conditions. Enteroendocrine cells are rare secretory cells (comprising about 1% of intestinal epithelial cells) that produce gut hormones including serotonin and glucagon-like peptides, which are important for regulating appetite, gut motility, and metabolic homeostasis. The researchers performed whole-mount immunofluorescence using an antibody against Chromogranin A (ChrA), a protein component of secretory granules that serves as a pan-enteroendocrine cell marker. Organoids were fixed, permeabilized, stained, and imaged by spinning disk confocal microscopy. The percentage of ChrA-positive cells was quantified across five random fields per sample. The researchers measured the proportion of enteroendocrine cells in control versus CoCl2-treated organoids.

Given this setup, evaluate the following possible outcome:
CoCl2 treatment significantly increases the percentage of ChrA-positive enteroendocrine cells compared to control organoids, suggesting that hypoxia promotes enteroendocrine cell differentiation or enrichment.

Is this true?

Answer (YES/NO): YES